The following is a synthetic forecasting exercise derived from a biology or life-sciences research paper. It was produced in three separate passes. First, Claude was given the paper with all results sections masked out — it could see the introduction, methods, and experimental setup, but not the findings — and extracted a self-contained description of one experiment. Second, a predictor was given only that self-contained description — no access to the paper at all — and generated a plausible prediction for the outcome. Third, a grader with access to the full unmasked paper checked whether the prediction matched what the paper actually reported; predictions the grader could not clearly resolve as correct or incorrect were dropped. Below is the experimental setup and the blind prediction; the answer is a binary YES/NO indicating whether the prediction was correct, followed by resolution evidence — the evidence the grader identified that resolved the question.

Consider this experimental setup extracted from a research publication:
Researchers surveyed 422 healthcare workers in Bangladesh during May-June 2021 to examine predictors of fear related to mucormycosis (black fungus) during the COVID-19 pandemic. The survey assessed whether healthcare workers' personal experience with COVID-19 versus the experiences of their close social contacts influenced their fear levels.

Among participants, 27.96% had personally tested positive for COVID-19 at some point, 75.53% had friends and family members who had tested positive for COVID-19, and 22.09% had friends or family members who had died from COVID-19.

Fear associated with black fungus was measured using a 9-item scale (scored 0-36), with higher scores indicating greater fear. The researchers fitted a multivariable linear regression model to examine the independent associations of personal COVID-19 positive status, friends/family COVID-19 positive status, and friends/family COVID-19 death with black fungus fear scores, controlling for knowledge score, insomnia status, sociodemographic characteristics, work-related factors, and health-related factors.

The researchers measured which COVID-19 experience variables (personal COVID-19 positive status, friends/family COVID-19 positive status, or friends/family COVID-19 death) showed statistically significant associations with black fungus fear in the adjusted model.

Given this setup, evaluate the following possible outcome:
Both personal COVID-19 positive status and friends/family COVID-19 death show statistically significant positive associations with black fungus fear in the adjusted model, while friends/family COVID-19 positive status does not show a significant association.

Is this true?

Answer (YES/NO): NO